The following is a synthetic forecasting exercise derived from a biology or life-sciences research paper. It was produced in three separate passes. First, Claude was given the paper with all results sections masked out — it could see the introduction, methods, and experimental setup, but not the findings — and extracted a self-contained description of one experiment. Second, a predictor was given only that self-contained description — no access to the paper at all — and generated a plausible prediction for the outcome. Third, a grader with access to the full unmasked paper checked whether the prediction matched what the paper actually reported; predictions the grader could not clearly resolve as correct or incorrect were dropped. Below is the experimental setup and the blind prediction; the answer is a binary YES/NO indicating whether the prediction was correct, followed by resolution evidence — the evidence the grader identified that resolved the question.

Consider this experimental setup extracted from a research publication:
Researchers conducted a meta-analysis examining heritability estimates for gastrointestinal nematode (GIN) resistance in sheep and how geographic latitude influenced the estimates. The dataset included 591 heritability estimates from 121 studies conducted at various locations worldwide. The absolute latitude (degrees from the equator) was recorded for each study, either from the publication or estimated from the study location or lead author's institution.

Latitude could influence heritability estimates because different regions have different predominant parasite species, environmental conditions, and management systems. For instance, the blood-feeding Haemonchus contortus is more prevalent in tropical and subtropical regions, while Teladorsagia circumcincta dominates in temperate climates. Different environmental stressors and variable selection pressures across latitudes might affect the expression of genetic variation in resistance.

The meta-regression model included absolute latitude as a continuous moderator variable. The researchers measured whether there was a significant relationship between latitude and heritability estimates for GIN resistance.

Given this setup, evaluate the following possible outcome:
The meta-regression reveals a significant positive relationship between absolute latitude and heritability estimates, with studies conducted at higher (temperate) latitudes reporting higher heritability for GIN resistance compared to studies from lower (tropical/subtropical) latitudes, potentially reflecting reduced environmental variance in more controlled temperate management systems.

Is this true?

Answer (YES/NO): NO